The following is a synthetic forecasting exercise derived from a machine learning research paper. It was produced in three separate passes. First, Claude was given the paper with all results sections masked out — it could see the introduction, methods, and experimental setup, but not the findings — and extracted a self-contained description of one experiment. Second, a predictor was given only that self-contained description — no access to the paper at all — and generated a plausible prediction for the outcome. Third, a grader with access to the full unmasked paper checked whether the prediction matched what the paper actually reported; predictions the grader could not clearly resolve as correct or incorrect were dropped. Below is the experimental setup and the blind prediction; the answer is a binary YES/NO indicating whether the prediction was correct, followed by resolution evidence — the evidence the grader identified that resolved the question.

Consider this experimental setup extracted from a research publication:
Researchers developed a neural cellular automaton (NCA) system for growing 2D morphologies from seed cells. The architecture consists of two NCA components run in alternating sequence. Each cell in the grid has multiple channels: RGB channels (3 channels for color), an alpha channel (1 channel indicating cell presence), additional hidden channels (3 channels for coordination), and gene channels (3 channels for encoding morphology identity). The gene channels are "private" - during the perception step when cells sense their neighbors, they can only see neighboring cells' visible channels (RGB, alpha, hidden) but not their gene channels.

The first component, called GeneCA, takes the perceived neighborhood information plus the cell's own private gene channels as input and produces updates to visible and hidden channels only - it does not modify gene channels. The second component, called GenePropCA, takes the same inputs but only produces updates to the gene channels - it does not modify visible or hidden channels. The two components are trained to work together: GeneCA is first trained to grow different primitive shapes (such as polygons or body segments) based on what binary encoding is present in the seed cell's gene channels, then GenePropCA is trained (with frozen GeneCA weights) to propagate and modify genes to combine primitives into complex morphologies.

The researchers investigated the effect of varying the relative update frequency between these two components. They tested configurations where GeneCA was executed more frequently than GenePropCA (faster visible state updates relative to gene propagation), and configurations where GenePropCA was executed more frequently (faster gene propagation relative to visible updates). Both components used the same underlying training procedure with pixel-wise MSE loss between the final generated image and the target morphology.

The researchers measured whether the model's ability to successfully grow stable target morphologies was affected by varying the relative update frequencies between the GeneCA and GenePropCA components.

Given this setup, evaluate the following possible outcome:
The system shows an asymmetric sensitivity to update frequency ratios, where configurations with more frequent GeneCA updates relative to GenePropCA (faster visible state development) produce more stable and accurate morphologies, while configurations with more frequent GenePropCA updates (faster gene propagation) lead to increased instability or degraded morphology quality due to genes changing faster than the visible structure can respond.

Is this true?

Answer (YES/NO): NO